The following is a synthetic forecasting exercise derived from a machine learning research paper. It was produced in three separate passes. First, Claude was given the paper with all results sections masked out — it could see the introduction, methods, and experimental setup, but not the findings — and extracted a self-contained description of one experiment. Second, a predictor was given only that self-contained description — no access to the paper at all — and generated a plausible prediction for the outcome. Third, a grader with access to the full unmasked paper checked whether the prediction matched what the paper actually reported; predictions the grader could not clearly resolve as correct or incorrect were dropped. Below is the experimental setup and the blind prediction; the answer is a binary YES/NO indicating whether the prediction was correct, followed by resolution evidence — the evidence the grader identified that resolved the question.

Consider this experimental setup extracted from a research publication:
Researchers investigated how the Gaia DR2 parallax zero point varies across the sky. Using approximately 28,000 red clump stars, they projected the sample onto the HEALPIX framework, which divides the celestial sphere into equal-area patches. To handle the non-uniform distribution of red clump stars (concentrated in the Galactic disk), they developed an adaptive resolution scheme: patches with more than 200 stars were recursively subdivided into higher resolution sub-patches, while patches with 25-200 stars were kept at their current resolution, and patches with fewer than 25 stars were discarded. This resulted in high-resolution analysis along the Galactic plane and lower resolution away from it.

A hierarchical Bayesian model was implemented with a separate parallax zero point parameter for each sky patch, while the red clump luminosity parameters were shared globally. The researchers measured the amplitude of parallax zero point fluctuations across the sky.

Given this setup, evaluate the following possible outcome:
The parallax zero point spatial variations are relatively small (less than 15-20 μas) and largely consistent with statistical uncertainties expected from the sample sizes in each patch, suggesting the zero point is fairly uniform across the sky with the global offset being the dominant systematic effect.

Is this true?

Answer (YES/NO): YES